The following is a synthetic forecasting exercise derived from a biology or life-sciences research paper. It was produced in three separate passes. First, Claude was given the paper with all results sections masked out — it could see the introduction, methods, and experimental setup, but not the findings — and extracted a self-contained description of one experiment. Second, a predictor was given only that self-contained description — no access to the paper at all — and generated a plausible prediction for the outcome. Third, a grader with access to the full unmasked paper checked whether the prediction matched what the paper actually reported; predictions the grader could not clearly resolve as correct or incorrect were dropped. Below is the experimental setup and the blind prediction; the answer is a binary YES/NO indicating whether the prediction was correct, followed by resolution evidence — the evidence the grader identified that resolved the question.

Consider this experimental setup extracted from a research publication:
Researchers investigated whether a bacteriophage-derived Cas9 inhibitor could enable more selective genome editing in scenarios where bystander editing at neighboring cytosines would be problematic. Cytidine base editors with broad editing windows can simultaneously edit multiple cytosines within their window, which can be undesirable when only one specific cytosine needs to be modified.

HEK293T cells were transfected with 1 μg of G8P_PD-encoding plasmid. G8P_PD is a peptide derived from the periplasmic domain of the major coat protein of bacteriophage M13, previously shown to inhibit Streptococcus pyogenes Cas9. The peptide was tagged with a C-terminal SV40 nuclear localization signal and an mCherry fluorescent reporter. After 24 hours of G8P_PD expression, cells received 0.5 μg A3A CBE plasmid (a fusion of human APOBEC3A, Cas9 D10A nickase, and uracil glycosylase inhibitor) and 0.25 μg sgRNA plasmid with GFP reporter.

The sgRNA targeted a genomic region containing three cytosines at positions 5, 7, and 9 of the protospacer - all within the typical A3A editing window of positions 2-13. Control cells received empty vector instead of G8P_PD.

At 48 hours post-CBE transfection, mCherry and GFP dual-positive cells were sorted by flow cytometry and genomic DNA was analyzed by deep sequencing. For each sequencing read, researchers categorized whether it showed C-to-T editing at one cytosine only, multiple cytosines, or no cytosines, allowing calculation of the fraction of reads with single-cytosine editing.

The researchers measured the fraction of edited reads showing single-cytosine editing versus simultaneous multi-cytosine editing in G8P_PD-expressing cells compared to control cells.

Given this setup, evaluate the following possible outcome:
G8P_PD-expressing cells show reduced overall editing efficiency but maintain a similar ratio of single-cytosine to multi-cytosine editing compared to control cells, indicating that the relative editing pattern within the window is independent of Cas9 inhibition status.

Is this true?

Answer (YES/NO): NO